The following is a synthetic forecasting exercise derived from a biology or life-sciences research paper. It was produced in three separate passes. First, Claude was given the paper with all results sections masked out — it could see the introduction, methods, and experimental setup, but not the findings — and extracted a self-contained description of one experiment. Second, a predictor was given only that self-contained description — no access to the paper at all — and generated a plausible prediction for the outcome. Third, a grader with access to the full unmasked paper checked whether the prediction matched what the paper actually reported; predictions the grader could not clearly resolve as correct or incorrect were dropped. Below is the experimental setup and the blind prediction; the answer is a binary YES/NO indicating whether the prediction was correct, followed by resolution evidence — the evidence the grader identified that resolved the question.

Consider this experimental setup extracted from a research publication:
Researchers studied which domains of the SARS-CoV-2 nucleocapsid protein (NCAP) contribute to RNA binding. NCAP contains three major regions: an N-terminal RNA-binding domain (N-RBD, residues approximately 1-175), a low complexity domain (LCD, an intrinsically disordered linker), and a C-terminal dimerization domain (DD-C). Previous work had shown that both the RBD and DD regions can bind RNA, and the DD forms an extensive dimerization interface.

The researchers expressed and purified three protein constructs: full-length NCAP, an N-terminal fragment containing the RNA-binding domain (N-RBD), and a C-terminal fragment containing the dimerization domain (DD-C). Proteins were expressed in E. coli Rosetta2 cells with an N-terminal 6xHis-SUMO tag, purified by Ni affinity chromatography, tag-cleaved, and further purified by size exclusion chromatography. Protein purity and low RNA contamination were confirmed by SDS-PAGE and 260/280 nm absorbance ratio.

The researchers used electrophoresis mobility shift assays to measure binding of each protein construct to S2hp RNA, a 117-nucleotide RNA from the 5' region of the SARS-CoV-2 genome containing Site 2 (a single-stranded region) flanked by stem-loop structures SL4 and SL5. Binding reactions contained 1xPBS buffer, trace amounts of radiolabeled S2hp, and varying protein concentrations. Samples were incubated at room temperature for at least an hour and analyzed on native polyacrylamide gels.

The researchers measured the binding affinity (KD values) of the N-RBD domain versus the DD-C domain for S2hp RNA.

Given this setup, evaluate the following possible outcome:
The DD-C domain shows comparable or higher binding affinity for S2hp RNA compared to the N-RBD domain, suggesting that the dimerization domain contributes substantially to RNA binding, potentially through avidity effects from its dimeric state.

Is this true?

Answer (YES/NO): YES